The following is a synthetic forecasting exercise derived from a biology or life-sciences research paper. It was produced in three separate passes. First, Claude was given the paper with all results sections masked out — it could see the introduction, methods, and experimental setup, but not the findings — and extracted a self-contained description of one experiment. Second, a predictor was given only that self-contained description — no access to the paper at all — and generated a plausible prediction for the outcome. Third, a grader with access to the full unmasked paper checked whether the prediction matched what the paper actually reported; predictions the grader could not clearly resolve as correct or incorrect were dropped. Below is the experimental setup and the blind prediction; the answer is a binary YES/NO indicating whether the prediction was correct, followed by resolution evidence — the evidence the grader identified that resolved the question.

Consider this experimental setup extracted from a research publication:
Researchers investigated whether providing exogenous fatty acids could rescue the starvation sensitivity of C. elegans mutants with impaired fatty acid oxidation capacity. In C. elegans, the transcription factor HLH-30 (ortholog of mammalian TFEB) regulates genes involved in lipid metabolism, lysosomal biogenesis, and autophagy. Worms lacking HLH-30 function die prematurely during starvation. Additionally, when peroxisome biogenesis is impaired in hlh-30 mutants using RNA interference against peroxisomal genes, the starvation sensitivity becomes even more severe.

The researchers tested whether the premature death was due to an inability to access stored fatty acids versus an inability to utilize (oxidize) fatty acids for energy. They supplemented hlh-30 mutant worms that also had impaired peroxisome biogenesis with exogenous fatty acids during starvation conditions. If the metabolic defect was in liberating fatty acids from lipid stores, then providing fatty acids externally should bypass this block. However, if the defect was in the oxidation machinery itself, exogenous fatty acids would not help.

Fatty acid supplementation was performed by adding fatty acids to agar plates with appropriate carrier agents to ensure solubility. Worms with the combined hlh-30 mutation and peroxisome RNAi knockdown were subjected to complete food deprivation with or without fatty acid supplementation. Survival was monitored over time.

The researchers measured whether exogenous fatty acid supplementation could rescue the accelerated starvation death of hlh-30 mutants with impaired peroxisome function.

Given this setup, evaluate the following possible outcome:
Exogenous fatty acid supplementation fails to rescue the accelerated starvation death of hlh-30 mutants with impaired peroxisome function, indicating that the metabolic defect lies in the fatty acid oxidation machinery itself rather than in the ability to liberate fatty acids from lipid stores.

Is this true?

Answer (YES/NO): YES